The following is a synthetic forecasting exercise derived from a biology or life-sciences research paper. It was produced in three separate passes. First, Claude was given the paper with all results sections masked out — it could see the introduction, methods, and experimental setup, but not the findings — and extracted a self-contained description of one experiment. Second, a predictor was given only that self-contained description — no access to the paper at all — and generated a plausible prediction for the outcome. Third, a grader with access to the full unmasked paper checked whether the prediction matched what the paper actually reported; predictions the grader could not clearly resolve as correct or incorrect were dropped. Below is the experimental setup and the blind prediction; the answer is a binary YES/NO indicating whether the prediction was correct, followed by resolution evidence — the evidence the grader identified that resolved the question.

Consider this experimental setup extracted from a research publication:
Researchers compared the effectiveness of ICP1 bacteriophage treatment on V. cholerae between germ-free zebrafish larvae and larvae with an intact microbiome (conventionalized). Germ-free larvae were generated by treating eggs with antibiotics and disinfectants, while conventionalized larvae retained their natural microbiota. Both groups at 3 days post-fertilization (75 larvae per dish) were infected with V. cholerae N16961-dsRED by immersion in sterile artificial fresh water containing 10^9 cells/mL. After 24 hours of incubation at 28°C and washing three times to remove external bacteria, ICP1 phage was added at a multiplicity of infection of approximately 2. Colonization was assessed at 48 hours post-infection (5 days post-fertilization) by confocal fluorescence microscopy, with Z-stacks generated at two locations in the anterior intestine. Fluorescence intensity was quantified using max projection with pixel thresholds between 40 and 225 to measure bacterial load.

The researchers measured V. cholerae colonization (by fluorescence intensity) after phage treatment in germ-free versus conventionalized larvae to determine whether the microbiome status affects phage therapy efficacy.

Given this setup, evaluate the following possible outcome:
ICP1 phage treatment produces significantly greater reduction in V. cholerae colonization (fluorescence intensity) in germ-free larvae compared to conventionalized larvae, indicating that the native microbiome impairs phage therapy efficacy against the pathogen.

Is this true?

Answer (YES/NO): NO